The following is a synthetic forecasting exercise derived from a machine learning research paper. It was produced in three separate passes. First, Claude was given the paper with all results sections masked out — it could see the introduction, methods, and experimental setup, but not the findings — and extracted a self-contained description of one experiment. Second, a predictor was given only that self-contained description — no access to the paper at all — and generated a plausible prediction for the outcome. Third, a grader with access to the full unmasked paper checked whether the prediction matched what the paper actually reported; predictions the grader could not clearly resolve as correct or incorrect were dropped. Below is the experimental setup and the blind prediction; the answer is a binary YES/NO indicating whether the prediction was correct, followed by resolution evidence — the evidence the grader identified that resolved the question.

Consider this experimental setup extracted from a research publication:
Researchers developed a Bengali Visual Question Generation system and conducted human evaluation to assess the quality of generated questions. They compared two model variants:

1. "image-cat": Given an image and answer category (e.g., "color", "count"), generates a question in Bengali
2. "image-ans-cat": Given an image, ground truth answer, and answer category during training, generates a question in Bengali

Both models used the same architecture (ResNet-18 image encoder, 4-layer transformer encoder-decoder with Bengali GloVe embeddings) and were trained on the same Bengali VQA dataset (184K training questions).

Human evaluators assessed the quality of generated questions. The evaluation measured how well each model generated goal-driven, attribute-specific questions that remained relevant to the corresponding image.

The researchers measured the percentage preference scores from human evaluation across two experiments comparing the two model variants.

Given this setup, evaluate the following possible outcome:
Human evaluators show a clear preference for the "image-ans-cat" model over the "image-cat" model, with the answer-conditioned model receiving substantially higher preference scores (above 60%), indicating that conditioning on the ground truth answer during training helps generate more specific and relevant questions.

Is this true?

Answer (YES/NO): NO